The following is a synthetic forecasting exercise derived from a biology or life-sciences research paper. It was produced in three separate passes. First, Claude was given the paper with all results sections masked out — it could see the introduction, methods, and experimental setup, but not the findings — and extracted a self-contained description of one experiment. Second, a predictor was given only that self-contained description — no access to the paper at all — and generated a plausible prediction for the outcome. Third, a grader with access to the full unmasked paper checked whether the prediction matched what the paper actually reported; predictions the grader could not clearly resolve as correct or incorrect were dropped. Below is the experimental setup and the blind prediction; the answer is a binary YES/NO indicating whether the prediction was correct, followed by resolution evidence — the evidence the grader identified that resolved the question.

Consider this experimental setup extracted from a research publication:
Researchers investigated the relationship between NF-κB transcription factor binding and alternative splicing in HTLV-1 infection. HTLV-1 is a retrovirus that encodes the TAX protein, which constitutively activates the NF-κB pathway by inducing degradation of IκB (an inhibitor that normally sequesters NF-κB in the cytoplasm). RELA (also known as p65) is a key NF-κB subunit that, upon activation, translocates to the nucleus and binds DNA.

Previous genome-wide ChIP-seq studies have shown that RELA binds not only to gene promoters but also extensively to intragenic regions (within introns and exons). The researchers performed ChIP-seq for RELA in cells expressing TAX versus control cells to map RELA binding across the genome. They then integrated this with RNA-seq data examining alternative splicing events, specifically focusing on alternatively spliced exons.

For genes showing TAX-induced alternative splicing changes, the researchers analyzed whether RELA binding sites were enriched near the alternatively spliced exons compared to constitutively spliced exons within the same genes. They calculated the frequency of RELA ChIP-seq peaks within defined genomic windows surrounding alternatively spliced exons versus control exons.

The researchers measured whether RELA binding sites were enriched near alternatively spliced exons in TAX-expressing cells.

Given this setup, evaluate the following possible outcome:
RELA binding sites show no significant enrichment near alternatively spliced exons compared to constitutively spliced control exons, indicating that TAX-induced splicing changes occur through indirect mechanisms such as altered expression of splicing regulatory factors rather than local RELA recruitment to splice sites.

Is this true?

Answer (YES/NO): NO